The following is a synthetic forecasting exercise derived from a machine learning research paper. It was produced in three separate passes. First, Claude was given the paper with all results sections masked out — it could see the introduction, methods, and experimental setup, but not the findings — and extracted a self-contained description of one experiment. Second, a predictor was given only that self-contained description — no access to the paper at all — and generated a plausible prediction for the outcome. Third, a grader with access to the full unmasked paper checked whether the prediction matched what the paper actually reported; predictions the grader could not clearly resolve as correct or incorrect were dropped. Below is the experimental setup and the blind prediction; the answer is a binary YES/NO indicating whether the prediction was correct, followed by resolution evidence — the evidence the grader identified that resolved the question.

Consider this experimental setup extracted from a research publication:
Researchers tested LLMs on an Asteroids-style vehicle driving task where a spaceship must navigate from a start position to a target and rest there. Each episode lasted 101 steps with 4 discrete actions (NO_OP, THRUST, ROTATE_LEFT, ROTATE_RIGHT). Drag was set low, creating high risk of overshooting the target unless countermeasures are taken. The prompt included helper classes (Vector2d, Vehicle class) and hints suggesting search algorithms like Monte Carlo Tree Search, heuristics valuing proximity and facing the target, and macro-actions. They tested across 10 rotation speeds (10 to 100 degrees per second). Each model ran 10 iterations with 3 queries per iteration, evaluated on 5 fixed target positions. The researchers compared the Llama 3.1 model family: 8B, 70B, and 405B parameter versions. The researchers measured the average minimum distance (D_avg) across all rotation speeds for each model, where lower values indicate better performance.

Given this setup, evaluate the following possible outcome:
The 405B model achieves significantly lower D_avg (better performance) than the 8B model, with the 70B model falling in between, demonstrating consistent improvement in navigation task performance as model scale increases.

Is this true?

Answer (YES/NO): YES